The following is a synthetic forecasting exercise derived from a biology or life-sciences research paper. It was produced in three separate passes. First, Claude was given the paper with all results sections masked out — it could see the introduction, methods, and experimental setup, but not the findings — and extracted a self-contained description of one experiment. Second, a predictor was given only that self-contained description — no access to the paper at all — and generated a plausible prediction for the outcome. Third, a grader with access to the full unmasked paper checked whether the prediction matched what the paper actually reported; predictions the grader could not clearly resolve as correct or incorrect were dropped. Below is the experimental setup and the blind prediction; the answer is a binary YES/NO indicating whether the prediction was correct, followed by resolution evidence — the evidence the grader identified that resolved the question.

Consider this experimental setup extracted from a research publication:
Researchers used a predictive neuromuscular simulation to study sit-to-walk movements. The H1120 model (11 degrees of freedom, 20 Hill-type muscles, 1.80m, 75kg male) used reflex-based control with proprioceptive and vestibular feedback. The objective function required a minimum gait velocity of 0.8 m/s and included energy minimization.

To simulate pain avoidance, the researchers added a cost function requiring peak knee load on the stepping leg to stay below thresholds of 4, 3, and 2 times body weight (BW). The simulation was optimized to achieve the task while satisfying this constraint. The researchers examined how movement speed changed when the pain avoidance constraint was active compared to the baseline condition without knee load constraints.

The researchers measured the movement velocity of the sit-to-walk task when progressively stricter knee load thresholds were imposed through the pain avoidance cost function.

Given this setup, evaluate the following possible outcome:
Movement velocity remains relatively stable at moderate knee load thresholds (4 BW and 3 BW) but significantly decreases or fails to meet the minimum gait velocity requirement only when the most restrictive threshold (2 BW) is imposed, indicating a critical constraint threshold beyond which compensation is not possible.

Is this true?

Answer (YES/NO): NO